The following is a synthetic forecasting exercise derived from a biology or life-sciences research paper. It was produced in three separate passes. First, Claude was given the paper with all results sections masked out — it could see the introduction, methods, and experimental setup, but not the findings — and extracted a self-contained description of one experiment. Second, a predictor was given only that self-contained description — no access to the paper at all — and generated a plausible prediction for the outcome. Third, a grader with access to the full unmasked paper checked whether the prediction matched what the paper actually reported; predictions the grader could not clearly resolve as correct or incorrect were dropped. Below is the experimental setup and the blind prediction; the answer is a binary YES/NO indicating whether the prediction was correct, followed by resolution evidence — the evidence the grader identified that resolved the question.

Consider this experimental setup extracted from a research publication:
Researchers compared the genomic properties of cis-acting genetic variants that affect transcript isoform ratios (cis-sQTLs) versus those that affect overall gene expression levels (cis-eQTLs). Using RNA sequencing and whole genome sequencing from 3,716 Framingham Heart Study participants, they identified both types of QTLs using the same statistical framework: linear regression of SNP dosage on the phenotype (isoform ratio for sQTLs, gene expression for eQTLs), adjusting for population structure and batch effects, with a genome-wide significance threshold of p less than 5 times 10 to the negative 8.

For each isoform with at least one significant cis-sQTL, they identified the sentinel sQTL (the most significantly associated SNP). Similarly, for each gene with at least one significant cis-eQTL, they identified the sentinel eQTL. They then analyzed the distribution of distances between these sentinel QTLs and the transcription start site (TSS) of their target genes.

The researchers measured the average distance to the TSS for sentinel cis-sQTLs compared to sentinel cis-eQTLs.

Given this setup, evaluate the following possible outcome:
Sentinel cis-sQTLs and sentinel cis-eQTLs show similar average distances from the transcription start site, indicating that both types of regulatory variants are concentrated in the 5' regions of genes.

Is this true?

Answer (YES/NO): NO